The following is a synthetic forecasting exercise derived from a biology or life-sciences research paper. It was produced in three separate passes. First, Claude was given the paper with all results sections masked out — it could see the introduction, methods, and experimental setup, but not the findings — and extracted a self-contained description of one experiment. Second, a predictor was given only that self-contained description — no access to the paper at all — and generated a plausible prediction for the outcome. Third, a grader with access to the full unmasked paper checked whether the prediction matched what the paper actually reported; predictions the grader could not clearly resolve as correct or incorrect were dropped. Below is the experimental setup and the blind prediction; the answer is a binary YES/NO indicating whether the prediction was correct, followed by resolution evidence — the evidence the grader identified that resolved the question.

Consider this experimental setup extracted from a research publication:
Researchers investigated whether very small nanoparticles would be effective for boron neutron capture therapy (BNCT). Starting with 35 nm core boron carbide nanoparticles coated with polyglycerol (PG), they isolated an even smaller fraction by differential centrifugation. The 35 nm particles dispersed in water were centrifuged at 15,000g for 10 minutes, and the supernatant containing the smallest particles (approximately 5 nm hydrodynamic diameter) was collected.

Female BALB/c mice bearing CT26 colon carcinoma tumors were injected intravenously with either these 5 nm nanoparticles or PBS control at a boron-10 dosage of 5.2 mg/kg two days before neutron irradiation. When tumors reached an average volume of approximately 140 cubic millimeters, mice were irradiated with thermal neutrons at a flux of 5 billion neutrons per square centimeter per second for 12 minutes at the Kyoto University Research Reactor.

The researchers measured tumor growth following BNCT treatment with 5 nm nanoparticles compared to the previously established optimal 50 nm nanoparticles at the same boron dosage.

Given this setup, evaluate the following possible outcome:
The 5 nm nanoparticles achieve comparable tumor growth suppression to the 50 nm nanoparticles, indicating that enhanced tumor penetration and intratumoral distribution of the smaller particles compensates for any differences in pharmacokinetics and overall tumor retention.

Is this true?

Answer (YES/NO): NO